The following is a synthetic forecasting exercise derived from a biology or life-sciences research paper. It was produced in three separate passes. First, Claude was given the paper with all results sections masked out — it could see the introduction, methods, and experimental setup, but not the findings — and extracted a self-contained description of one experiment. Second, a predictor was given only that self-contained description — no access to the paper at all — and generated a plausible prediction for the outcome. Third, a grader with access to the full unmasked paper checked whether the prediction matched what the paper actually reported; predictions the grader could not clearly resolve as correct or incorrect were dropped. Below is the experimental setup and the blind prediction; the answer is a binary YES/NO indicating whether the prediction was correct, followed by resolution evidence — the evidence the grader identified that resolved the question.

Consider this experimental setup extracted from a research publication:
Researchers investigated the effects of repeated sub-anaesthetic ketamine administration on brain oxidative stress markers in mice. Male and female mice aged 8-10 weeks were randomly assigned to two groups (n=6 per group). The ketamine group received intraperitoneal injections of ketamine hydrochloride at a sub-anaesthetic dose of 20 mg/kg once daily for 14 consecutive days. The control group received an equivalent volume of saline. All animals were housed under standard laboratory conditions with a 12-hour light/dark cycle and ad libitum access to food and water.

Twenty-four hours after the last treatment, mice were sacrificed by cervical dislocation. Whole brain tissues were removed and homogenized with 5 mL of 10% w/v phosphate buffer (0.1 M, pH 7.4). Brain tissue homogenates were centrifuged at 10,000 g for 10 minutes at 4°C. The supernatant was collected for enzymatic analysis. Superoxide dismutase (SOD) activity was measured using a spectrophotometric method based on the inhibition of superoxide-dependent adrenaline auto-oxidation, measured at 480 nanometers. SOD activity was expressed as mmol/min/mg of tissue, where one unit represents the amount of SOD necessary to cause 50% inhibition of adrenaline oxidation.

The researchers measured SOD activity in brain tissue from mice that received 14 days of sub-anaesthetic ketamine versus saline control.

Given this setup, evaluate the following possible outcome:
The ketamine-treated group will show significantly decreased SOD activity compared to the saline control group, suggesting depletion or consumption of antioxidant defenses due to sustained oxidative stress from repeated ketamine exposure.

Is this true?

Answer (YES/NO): NO